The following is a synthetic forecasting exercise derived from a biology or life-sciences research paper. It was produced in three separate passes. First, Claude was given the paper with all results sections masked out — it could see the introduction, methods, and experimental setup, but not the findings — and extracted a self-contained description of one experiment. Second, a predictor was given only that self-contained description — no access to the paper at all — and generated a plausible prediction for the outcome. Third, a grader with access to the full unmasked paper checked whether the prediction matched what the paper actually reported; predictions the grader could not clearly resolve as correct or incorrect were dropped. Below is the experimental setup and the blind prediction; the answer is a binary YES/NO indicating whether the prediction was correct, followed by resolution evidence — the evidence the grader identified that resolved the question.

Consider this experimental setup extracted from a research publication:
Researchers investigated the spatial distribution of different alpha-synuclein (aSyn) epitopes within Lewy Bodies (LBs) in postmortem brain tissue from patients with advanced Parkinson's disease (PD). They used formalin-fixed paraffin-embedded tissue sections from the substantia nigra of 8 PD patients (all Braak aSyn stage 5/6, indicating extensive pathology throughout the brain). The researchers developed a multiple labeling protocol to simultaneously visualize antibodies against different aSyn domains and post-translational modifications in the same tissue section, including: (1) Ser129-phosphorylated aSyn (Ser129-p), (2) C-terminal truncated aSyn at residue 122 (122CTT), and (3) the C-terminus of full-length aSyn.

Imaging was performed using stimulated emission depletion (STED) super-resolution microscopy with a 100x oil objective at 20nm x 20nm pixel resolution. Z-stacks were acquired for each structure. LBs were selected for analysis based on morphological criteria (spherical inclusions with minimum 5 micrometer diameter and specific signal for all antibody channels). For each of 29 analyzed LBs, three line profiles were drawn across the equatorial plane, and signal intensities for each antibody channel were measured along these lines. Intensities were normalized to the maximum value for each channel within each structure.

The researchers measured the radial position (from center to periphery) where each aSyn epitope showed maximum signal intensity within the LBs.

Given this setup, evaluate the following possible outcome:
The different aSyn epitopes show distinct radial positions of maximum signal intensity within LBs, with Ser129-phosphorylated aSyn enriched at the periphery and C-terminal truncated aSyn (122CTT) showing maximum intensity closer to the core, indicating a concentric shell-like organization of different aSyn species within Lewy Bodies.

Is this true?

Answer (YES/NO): YES